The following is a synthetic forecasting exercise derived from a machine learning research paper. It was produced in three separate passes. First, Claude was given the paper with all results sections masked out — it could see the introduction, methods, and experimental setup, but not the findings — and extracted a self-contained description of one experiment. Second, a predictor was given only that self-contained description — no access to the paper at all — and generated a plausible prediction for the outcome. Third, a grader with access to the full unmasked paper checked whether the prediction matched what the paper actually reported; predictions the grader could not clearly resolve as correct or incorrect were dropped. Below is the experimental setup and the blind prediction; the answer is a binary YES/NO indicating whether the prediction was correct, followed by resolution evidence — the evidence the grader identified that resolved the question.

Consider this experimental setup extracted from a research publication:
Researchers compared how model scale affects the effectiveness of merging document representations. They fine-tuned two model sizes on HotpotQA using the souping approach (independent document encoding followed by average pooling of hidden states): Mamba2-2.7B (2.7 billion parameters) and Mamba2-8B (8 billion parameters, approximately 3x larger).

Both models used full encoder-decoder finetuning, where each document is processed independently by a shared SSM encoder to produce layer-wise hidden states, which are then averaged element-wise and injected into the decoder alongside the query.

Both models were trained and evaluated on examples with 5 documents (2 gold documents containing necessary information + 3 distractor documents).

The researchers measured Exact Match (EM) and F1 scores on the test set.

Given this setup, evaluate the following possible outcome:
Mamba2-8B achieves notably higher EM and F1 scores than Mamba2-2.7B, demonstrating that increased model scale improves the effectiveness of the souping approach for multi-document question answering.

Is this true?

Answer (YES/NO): YES